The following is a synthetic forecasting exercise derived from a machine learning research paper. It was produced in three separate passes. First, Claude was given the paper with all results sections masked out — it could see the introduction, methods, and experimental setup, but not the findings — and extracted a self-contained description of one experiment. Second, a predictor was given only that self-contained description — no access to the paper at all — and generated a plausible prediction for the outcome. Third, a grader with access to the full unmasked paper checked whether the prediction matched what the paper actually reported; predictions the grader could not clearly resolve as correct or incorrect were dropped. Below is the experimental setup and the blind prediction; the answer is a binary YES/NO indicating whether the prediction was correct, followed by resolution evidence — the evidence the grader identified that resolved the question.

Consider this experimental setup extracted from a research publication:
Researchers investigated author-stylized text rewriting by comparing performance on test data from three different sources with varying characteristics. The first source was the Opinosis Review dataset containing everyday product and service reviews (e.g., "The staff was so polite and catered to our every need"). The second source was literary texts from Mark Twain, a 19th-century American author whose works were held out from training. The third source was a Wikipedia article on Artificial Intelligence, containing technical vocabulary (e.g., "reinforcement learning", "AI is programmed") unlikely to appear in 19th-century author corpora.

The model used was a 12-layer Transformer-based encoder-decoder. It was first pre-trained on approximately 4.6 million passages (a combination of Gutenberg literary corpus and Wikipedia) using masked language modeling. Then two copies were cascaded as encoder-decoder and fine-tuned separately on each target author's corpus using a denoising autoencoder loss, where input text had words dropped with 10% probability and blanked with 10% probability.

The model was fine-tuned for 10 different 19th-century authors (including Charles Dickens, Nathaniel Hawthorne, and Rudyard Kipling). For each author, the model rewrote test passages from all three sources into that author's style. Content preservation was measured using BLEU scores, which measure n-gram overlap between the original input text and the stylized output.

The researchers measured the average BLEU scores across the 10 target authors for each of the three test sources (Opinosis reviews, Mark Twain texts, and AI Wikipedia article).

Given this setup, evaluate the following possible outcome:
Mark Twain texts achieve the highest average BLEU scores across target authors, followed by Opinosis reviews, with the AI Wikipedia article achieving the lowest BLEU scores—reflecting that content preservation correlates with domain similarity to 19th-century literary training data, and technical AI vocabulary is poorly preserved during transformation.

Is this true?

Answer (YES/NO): NO